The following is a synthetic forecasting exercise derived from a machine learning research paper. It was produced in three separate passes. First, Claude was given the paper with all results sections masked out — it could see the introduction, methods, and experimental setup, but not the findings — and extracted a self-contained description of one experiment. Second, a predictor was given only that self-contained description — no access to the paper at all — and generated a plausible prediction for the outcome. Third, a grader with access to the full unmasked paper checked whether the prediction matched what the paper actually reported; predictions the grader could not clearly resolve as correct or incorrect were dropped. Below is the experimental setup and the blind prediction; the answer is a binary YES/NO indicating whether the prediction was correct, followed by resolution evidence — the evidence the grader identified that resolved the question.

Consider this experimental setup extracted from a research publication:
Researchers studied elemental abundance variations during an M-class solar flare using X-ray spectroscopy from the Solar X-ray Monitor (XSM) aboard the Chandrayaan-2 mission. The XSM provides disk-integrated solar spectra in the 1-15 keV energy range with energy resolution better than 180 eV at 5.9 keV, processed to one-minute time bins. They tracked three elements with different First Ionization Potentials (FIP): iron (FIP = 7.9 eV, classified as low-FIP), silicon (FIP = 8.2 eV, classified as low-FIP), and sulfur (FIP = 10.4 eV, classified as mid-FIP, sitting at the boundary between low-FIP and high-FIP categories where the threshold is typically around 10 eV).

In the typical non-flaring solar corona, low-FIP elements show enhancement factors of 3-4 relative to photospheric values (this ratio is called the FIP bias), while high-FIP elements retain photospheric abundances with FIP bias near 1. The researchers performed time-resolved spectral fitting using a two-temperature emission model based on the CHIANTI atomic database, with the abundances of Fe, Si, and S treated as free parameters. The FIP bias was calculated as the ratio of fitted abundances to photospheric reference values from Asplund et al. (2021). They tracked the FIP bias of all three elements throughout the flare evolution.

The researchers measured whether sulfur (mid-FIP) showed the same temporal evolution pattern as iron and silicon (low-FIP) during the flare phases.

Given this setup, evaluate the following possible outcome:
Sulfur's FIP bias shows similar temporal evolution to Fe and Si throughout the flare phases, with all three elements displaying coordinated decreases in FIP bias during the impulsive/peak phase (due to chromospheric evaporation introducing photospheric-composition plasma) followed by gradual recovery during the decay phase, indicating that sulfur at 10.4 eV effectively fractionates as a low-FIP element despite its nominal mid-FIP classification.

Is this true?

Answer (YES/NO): YES